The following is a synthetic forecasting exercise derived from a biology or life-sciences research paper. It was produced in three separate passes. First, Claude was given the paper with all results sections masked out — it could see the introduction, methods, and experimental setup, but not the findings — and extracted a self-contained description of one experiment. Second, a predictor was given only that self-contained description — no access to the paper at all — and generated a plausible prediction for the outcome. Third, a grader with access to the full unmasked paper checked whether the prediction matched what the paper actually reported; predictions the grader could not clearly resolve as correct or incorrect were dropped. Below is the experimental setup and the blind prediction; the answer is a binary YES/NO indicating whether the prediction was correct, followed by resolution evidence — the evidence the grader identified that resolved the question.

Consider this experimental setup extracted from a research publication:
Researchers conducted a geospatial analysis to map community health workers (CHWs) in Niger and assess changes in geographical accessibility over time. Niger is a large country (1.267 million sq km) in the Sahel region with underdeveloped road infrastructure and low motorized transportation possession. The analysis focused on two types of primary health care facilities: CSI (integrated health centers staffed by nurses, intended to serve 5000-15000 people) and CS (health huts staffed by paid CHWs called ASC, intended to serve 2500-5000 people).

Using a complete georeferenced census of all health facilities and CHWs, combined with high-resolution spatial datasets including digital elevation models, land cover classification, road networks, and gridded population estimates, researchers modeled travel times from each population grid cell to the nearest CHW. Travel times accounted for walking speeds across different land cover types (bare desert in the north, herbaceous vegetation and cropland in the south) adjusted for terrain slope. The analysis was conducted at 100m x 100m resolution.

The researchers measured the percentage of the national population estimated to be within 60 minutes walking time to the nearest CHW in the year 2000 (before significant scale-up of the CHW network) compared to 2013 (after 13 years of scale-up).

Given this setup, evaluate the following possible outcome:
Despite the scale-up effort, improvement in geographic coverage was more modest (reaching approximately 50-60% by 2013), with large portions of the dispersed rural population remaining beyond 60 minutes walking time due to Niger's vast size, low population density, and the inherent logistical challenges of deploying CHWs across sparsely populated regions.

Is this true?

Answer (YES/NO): NO